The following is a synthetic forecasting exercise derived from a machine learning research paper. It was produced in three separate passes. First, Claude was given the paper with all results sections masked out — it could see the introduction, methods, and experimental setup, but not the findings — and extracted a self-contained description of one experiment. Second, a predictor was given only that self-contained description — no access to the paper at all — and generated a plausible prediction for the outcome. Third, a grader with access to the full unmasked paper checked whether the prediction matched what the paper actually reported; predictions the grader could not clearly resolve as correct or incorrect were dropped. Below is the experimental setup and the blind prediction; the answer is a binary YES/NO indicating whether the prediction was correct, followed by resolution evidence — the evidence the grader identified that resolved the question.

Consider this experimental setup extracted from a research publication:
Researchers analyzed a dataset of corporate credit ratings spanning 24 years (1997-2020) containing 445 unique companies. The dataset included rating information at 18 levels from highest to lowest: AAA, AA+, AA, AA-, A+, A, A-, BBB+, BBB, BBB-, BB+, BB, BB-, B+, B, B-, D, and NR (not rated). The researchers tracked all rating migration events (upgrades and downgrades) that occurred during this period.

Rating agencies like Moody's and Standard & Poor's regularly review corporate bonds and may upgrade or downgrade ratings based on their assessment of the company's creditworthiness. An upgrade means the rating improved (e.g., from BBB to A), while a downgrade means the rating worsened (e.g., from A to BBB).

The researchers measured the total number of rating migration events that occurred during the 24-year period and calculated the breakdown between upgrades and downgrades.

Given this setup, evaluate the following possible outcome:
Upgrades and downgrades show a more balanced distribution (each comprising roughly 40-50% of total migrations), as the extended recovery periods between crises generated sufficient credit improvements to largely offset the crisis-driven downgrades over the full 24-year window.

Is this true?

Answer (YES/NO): NO